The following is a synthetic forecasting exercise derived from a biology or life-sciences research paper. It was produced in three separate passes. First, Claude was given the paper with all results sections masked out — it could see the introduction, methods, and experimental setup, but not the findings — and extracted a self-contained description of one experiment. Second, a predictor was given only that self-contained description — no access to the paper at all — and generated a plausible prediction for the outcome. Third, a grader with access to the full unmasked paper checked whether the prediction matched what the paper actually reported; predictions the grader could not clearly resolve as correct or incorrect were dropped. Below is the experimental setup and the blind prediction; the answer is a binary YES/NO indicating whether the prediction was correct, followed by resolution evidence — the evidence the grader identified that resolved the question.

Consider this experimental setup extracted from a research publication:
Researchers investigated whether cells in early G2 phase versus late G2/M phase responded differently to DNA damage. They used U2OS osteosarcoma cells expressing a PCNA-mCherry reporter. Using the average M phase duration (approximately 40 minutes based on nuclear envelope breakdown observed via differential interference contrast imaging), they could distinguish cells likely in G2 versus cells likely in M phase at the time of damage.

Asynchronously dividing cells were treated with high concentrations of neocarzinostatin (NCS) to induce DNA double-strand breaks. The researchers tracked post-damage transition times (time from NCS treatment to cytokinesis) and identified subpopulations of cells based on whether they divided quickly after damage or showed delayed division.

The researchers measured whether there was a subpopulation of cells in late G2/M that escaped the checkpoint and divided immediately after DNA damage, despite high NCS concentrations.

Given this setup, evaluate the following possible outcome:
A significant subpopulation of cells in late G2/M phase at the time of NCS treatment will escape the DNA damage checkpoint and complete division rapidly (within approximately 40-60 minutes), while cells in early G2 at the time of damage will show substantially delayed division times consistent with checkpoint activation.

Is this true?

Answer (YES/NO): NO